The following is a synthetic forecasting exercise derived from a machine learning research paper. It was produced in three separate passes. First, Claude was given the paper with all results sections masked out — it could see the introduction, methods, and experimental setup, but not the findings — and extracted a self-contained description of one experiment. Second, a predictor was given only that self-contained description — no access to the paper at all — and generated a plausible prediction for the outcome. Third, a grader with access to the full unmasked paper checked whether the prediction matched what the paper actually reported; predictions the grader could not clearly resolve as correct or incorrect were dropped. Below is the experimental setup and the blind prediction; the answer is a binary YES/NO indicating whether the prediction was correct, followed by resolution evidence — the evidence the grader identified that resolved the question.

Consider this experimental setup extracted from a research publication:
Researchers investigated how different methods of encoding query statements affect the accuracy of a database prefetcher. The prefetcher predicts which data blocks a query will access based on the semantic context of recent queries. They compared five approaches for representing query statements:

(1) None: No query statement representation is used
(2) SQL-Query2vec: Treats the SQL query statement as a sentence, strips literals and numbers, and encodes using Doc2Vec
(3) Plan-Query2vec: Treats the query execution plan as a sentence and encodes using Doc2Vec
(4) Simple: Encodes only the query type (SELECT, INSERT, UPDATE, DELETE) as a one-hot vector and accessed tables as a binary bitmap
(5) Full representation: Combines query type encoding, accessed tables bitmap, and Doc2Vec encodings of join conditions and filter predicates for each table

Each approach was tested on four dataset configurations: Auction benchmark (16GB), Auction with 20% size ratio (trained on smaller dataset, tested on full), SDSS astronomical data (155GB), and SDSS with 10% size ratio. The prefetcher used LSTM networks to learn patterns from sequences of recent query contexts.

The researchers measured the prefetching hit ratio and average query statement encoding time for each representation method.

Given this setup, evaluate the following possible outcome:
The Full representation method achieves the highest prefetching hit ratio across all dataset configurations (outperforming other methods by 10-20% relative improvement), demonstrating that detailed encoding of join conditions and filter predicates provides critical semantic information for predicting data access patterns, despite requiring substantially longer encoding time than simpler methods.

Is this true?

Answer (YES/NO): NO